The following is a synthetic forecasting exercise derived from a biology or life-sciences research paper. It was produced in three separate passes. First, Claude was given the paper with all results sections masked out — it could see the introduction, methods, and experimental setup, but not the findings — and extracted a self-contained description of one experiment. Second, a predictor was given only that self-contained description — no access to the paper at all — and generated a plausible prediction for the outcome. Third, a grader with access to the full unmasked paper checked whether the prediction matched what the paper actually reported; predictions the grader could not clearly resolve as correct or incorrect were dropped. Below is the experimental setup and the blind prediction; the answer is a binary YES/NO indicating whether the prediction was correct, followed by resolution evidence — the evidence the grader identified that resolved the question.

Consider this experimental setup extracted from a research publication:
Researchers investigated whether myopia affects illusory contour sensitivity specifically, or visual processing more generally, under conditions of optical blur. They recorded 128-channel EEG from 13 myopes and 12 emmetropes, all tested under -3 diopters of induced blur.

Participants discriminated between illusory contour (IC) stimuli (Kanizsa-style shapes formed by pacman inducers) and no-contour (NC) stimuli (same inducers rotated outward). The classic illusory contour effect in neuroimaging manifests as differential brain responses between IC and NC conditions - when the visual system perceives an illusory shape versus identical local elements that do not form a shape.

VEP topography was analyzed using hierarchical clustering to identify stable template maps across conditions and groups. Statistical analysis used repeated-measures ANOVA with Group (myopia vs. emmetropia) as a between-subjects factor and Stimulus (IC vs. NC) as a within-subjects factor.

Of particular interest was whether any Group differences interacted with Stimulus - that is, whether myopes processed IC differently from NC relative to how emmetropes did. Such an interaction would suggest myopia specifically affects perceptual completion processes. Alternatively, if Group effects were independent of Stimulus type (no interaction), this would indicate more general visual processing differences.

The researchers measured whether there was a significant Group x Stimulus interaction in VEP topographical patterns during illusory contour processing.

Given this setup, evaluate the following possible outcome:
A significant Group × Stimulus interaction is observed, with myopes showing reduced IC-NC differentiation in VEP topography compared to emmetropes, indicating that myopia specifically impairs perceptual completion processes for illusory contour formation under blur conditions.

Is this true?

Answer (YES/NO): NO